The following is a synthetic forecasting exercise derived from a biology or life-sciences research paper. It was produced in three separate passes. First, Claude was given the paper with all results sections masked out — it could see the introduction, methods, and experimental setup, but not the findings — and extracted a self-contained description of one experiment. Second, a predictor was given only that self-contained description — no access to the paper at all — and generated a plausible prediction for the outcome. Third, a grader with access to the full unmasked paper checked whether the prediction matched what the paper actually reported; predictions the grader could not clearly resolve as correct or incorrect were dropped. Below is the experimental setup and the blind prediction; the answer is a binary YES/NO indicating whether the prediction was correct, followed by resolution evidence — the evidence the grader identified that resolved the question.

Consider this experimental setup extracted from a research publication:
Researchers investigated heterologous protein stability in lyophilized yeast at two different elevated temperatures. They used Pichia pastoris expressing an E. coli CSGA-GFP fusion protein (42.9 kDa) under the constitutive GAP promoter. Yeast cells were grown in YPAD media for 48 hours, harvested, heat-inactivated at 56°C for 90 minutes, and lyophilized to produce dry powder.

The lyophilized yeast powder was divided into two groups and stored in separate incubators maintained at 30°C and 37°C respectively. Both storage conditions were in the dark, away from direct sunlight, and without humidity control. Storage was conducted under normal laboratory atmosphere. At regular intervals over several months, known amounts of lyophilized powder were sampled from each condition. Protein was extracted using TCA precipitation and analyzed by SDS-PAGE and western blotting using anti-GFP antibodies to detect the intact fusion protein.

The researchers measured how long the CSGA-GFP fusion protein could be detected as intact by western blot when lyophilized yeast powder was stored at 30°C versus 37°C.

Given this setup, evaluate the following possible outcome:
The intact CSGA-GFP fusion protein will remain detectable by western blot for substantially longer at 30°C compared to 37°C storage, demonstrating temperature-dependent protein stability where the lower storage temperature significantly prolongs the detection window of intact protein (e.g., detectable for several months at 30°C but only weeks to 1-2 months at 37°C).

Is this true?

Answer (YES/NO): NO